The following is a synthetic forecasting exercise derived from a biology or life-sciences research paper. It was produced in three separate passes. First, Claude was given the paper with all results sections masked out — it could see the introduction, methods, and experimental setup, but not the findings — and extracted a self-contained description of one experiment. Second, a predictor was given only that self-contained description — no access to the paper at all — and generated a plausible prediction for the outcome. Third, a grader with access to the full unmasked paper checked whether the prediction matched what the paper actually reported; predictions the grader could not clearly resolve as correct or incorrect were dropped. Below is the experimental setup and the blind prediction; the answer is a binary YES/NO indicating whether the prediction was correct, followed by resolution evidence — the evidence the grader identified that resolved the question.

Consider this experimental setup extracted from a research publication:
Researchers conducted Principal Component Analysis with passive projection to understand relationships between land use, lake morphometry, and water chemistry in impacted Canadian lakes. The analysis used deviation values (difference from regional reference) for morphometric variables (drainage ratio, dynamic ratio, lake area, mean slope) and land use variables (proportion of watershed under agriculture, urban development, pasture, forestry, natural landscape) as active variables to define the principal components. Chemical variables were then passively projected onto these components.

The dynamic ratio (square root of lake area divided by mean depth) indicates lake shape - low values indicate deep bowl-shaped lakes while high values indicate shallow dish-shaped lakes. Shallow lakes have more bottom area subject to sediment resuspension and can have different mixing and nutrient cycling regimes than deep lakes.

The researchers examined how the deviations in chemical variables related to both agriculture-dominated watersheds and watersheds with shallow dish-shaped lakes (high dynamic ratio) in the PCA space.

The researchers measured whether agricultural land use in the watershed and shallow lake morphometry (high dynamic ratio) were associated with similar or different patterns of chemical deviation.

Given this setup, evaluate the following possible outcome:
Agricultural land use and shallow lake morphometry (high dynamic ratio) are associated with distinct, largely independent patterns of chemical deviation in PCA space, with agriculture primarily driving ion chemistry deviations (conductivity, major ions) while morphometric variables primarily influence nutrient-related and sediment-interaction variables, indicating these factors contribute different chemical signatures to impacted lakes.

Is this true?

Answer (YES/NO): NO